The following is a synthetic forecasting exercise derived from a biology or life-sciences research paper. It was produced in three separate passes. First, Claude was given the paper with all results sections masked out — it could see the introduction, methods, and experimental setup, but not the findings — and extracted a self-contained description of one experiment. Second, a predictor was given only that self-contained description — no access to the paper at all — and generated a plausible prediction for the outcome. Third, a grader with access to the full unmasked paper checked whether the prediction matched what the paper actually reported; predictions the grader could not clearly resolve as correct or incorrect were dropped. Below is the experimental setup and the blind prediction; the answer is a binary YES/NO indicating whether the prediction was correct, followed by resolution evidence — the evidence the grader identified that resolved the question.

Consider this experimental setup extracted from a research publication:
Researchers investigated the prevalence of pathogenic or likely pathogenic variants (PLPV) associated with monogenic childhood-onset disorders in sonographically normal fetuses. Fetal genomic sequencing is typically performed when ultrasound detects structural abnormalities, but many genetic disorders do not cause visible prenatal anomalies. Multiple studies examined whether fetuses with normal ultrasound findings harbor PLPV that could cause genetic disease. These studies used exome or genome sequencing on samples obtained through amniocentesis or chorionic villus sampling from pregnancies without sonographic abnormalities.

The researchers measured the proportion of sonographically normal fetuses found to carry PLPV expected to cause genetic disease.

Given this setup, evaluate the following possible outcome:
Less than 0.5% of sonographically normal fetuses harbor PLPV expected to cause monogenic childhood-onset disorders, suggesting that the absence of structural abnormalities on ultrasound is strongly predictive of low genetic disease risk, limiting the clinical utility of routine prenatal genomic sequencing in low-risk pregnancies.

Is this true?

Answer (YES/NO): NO